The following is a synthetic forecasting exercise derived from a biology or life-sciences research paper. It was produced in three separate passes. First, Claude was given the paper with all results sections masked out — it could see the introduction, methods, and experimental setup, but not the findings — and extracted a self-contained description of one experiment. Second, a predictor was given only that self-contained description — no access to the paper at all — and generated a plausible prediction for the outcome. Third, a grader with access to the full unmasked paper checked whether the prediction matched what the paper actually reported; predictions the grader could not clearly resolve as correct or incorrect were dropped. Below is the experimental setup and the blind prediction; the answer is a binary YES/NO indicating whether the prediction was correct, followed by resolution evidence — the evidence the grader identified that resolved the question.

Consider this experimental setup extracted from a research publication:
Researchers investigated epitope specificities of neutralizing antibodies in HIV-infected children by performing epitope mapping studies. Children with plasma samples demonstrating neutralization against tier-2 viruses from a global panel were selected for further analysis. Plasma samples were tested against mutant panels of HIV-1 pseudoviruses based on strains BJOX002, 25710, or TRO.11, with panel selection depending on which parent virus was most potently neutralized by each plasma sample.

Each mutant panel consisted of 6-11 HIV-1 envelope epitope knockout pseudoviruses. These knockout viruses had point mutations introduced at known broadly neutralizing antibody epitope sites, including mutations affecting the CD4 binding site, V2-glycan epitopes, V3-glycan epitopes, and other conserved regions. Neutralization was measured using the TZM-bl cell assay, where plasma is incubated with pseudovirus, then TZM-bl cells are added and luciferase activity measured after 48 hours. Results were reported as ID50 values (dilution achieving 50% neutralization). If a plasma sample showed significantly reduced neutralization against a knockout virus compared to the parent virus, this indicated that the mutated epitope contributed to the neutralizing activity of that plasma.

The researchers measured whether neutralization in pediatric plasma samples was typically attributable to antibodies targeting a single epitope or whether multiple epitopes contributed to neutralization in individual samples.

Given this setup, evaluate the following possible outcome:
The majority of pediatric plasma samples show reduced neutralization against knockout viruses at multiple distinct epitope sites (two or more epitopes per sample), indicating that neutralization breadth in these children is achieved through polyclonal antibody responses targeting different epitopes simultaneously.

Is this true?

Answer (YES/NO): NO